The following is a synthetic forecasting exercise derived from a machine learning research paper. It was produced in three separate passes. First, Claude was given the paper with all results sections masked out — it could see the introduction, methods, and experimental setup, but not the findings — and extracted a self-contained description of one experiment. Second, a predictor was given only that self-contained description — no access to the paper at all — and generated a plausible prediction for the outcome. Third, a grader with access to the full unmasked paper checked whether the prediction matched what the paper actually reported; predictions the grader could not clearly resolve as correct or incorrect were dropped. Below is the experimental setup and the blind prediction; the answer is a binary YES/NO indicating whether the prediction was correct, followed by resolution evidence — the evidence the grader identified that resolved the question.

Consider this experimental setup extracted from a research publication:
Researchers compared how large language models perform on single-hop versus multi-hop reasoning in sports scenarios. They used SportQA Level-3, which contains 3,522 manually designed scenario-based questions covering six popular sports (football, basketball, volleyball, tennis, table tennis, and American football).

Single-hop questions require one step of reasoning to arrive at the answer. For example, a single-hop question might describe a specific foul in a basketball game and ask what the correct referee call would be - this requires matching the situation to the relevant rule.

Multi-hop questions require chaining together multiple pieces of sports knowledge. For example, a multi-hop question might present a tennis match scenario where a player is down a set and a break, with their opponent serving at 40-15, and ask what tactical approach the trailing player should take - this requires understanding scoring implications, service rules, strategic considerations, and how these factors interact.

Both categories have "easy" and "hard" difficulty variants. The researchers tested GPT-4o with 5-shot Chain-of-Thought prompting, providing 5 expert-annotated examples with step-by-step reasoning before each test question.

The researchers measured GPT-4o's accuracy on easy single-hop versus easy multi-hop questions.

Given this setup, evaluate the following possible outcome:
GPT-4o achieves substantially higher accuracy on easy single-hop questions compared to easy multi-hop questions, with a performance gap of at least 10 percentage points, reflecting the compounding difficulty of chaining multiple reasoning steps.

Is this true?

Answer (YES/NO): YES